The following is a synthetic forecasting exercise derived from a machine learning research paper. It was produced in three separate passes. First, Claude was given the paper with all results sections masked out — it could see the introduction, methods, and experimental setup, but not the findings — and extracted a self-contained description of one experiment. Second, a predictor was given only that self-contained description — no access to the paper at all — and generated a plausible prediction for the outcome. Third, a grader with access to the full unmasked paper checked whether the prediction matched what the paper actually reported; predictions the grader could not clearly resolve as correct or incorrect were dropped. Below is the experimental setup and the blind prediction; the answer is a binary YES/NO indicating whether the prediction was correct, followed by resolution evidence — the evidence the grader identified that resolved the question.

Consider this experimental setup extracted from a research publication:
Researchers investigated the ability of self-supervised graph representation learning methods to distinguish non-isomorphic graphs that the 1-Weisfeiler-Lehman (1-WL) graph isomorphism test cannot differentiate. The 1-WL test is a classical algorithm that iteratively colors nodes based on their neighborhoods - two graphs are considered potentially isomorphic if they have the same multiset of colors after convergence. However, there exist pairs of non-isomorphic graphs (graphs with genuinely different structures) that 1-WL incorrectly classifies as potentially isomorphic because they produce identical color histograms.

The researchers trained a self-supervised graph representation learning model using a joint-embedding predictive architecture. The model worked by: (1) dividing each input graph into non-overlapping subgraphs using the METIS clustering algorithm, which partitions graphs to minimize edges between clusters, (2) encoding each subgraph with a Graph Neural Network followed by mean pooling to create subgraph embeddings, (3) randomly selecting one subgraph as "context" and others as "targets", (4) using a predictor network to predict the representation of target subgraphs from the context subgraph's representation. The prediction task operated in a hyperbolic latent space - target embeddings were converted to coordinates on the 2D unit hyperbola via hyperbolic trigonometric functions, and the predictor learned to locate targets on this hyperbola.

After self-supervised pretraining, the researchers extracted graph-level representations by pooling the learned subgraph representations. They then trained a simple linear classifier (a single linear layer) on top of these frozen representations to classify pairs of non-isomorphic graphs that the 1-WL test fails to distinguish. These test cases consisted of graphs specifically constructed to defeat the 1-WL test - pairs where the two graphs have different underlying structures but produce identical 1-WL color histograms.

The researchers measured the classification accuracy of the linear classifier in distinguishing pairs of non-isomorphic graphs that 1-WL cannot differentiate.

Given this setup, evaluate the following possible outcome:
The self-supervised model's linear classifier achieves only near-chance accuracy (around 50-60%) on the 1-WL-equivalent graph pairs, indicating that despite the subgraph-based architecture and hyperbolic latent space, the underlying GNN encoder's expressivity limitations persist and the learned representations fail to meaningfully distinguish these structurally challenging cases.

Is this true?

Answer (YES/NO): NO